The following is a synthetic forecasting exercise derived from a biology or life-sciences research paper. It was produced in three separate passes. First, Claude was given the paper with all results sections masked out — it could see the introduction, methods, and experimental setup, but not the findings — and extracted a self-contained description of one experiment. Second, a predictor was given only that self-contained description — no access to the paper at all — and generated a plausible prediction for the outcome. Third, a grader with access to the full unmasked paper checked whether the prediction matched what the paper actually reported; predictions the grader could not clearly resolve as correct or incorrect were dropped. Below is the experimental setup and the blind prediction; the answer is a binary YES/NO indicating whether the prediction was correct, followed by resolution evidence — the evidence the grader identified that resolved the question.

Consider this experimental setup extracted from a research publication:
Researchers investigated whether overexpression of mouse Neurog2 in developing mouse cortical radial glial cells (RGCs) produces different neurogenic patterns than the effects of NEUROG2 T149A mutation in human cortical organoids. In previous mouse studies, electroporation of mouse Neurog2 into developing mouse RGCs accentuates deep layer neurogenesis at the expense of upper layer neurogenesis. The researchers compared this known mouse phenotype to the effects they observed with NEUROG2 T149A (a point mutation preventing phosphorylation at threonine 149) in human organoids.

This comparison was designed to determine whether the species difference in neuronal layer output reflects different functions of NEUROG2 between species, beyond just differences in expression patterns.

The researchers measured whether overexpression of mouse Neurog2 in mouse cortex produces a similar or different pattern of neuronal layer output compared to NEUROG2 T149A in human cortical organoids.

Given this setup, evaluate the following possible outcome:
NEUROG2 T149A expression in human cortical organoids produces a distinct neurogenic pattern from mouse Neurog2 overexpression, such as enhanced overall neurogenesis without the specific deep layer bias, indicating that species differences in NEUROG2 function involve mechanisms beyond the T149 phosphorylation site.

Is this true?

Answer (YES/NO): YES